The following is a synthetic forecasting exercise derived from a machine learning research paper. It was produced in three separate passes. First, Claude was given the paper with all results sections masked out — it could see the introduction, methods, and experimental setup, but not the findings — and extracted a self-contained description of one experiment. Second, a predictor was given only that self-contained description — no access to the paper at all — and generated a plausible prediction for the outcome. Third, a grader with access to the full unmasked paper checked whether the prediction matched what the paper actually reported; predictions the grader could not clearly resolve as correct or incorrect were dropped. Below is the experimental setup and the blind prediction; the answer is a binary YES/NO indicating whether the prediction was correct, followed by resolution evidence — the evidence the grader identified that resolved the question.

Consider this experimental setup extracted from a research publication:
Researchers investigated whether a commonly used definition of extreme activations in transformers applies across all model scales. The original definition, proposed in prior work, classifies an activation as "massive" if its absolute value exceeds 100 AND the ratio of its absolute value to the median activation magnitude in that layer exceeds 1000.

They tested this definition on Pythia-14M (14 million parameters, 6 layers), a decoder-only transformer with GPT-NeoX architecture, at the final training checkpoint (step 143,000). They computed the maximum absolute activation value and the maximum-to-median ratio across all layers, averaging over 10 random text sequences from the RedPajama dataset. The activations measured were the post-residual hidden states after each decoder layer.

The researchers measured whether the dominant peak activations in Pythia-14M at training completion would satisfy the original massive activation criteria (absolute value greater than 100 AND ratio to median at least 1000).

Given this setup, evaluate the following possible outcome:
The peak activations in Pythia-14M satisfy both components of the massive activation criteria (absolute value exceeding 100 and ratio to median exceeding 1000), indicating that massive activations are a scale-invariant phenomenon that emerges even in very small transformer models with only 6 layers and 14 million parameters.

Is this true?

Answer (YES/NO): NO